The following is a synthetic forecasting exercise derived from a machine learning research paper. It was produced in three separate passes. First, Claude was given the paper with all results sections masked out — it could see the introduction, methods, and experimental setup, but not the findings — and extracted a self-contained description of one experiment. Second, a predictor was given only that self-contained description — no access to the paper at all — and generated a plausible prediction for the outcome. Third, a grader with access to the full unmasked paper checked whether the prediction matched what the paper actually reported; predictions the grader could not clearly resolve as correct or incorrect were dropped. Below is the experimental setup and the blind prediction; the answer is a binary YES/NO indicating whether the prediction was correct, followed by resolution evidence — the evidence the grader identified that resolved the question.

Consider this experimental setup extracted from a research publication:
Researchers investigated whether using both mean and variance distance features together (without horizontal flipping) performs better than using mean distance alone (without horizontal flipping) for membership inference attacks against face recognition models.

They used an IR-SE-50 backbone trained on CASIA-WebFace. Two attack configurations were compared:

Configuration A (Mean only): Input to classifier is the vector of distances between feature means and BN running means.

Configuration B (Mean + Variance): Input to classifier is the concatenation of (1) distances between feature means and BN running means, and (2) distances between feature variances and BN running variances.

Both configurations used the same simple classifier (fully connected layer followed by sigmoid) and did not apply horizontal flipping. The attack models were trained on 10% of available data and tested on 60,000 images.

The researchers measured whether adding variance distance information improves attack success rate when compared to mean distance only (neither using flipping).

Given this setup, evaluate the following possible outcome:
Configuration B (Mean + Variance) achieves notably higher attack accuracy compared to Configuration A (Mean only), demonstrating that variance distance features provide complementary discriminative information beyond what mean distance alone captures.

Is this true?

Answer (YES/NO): NO